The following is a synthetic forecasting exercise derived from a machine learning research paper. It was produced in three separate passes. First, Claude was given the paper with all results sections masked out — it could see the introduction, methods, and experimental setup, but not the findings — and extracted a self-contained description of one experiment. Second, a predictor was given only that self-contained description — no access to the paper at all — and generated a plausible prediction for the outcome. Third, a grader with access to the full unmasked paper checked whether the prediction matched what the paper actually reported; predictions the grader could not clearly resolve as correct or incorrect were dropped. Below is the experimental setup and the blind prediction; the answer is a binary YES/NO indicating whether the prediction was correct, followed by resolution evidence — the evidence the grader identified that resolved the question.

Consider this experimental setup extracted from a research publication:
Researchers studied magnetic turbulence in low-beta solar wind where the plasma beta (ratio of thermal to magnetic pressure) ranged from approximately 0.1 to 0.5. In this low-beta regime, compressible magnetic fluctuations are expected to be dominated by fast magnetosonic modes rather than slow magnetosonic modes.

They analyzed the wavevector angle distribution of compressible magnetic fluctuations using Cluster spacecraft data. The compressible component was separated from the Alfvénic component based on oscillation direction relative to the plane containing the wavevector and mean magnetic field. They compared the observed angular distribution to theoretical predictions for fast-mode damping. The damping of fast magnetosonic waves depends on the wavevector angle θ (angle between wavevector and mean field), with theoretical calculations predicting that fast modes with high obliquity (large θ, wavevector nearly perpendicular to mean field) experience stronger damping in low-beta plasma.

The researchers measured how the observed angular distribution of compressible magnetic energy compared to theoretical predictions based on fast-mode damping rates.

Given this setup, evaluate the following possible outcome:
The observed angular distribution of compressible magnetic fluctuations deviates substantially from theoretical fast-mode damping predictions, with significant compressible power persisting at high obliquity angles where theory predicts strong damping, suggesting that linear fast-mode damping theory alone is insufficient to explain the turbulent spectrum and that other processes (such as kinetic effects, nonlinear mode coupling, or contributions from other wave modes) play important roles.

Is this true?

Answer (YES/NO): NO